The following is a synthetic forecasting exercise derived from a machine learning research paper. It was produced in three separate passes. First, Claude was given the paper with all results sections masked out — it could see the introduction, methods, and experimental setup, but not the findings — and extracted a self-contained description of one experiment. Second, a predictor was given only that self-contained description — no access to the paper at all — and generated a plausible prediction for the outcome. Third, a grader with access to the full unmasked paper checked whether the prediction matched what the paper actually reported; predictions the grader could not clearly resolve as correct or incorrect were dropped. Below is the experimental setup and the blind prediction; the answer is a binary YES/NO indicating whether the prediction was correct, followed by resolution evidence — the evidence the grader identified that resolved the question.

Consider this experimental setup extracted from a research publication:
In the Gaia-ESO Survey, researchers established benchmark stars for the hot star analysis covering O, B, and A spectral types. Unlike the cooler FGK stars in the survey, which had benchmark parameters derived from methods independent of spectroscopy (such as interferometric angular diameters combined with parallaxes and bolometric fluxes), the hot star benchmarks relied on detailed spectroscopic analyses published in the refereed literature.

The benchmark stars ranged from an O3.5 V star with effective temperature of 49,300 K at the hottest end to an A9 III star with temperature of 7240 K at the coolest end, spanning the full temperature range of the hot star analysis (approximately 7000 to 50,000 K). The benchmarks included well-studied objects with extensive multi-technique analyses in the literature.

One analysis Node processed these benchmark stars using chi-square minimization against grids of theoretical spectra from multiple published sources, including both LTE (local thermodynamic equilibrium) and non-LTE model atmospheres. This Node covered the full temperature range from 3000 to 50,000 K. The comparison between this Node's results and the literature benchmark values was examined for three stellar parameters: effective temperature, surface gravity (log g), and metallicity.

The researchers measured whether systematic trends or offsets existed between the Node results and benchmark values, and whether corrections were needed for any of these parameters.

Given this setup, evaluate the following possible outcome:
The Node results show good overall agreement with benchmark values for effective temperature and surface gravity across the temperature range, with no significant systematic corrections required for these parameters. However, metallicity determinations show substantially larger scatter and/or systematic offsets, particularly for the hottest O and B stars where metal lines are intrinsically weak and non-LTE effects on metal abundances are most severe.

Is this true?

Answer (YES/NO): NO